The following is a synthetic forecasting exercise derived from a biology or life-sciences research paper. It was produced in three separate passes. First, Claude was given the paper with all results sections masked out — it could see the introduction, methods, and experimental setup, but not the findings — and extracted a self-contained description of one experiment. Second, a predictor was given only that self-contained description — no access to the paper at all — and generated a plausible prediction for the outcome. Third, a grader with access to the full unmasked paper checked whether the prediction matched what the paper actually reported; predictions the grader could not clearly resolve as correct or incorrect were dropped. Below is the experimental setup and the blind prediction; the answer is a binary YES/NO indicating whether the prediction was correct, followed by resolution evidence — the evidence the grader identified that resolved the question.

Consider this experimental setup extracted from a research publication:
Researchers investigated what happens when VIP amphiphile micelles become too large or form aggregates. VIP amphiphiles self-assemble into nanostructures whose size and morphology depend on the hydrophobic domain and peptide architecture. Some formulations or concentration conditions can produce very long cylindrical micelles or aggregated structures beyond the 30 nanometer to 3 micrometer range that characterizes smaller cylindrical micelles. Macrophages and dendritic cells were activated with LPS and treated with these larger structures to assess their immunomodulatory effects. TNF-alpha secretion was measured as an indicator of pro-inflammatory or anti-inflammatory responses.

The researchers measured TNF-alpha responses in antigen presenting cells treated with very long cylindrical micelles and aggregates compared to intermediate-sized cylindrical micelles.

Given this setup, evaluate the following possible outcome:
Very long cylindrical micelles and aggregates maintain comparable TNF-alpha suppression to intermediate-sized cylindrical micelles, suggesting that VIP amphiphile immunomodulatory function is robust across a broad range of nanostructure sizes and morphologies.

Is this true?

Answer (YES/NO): NO